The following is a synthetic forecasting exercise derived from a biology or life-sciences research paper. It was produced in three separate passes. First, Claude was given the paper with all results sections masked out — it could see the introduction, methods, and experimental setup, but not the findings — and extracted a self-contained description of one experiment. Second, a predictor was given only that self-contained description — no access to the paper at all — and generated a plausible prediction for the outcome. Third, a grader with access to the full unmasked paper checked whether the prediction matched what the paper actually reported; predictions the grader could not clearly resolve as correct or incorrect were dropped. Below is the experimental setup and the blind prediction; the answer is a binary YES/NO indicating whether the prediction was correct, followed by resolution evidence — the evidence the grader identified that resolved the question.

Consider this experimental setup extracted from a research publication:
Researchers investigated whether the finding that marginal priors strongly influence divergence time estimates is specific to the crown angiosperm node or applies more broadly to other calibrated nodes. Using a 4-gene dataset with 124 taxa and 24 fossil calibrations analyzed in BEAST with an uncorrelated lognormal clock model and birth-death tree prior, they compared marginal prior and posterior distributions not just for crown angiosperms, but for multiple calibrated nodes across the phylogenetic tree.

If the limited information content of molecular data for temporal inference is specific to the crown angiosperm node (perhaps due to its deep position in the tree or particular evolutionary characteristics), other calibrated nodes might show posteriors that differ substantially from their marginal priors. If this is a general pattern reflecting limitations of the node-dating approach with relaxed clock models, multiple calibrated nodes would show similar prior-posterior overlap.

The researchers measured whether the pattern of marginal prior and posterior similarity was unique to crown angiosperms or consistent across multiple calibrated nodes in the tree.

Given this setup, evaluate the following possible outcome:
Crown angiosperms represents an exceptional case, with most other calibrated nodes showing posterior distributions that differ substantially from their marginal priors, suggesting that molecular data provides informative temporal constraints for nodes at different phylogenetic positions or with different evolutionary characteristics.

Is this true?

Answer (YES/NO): NO